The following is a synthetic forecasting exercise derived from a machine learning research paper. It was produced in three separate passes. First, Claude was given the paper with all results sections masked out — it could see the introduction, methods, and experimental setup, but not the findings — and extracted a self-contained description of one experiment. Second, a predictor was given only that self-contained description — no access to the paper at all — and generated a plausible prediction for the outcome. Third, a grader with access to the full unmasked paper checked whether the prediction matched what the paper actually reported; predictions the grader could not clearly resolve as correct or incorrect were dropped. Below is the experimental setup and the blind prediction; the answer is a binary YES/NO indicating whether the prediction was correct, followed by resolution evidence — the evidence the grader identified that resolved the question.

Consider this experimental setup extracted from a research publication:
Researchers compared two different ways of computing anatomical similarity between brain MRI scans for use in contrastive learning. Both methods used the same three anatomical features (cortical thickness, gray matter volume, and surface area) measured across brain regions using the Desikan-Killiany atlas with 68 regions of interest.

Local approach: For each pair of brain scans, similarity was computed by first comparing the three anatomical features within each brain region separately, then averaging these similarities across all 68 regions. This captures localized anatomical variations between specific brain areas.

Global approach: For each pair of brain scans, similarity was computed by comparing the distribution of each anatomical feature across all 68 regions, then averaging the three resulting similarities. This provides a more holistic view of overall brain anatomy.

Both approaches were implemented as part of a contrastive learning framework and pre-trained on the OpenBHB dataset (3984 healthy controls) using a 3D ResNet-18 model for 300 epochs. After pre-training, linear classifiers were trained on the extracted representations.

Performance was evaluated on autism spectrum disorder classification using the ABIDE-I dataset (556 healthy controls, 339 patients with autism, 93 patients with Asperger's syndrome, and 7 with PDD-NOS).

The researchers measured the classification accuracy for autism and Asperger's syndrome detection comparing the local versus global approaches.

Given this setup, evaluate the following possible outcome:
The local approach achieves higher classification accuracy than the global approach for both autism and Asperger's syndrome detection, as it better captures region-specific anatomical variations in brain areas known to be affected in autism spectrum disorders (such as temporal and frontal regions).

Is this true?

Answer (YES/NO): NO